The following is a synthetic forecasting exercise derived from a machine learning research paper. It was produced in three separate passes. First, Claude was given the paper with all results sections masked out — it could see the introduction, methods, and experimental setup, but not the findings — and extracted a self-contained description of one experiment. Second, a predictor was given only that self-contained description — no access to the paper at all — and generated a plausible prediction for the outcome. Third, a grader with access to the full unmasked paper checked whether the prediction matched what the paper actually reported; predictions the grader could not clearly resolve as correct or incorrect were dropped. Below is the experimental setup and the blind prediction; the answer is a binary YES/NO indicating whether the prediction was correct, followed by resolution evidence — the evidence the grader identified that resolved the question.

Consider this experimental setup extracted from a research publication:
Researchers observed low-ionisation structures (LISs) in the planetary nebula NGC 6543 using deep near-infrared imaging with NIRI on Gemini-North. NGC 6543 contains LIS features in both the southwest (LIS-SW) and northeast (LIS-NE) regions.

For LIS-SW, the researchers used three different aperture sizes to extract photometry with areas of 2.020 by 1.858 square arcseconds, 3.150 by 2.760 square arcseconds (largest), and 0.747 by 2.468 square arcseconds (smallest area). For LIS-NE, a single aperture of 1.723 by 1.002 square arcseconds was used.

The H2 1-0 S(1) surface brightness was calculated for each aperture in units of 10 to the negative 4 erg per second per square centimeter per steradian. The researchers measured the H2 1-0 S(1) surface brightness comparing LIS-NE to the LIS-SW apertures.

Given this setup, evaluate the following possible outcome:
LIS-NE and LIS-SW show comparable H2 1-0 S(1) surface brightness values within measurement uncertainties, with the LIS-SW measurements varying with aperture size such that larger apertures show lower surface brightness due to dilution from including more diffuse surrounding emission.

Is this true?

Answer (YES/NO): NO